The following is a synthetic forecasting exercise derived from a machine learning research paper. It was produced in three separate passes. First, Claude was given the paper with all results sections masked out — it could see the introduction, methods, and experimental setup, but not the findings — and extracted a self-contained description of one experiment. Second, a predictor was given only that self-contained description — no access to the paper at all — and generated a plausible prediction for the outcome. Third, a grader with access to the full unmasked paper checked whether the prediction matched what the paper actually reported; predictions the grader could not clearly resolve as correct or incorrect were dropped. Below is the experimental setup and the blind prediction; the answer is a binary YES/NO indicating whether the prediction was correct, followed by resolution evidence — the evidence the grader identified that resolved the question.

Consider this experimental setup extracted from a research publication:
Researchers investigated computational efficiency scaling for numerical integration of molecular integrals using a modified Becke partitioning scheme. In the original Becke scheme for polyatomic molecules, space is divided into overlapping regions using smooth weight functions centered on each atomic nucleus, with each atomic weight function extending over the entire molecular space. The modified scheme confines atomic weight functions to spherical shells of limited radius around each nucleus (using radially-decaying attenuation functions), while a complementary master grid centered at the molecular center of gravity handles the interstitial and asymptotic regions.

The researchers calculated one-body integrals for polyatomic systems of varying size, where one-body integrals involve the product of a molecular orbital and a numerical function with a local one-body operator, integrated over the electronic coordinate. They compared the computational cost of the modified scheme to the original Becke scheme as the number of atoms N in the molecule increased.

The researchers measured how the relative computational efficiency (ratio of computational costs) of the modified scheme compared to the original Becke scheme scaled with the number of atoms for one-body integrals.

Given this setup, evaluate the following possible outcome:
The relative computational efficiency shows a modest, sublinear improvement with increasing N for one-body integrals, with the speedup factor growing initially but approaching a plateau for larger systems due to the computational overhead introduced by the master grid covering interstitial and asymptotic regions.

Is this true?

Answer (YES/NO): NO